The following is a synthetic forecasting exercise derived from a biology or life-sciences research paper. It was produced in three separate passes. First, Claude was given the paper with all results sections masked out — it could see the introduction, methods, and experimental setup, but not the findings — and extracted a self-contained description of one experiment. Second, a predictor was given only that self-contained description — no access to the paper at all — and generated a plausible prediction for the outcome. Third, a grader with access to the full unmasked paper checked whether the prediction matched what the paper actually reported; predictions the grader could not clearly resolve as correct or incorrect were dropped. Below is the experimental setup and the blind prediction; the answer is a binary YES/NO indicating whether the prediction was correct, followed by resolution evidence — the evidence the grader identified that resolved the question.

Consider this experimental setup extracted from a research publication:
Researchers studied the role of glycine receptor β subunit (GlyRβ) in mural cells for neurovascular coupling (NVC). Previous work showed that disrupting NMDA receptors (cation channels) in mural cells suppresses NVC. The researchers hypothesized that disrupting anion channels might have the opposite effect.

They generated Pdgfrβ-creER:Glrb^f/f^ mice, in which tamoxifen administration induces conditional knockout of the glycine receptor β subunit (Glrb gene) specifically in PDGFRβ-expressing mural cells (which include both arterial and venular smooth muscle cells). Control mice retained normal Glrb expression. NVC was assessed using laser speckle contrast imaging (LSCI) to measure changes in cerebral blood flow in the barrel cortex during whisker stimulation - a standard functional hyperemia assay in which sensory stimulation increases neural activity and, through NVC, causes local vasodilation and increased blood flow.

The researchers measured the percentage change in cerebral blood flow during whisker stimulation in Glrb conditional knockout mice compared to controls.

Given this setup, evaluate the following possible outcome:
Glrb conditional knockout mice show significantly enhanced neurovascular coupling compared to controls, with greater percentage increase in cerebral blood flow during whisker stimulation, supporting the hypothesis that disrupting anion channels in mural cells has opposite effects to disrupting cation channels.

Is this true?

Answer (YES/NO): YES